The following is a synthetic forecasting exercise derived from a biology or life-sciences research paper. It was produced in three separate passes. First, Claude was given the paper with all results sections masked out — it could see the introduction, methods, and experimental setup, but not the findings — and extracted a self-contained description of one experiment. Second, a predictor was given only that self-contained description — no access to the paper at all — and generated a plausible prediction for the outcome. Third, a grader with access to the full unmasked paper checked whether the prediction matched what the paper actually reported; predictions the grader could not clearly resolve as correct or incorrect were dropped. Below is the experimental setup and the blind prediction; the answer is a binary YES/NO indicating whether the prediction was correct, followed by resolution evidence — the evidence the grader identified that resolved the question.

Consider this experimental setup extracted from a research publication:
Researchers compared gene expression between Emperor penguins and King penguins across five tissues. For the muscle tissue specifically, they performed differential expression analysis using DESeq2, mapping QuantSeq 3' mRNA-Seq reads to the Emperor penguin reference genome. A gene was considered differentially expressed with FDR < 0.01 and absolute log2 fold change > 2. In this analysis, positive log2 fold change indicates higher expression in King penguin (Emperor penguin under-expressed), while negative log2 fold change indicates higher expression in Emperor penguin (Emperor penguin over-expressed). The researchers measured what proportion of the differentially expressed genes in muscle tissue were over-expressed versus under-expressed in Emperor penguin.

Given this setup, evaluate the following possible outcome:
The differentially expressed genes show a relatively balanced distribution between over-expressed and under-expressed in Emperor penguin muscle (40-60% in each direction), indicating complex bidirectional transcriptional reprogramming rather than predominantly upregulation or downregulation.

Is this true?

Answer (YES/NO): NO